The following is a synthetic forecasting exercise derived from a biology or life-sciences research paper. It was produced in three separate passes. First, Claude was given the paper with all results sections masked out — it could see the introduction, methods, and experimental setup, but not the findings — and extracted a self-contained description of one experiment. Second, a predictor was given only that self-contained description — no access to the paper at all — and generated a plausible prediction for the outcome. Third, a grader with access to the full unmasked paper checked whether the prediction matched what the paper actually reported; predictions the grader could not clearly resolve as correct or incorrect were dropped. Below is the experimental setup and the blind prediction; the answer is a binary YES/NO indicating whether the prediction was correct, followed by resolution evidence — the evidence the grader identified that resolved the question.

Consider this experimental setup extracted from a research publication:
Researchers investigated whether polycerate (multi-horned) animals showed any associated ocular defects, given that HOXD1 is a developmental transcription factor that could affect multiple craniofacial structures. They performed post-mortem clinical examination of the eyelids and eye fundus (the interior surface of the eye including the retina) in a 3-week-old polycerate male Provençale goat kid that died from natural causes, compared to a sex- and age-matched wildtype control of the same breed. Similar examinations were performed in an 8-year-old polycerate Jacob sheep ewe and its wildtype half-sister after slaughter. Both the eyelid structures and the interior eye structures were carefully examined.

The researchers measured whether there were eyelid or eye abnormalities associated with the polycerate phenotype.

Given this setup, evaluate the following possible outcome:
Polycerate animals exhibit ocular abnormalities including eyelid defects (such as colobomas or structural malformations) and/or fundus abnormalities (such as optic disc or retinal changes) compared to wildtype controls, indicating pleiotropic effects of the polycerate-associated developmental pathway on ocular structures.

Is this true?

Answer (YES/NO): YES